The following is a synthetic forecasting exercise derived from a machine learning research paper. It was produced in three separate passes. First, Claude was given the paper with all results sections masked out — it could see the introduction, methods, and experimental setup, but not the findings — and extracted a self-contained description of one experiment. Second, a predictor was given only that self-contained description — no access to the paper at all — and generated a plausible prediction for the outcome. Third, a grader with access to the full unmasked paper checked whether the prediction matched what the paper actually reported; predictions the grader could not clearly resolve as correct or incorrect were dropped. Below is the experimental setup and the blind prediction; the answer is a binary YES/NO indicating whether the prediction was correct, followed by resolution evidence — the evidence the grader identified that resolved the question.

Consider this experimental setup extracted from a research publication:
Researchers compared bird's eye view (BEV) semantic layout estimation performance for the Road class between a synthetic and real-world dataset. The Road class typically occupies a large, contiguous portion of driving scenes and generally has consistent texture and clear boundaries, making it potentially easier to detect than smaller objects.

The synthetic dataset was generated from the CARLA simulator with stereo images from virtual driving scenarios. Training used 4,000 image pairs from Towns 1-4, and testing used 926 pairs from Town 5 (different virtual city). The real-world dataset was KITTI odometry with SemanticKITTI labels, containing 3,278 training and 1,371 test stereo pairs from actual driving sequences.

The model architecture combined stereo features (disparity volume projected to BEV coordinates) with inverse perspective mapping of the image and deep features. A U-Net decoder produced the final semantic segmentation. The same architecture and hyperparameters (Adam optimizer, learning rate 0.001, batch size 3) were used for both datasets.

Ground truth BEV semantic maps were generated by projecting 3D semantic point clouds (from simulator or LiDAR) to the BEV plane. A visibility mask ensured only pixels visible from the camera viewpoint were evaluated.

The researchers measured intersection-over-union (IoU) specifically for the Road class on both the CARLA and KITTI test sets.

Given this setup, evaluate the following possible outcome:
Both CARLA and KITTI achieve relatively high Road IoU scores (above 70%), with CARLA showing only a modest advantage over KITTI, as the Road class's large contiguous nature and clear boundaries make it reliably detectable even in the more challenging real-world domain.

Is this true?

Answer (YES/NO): NO